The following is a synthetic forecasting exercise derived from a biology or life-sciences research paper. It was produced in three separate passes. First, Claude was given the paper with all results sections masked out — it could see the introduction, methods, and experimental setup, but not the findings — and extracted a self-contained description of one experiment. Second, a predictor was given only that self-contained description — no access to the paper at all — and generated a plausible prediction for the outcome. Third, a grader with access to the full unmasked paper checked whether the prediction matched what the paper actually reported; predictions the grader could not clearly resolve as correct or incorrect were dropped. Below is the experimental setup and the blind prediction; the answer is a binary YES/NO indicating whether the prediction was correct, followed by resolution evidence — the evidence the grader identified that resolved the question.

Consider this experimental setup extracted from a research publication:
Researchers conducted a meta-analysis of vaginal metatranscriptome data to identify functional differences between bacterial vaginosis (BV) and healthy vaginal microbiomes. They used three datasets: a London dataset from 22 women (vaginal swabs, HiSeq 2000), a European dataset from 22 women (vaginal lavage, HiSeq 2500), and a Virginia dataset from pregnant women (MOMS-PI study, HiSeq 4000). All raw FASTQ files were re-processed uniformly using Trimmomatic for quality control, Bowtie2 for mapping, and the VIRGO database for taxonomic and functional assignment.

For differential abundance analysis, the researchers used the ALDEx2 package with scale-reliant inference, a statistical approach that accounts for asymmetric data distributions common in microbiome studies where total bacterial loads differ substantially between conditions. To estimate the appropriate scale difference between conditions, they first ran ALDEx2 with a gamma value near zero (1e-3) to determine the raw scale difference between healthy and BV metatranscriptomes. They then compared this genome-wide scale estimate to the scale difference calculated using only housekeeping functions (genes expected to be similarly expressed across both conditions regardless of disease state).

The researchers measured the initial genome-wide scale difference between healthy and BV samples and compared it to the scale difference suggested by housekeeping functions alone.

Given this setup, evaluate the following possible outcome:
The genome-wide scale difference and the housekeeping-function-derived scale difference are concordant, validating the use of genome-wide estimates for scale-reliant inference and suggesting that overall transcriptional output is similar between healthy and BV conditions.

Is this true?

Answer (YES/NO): NO